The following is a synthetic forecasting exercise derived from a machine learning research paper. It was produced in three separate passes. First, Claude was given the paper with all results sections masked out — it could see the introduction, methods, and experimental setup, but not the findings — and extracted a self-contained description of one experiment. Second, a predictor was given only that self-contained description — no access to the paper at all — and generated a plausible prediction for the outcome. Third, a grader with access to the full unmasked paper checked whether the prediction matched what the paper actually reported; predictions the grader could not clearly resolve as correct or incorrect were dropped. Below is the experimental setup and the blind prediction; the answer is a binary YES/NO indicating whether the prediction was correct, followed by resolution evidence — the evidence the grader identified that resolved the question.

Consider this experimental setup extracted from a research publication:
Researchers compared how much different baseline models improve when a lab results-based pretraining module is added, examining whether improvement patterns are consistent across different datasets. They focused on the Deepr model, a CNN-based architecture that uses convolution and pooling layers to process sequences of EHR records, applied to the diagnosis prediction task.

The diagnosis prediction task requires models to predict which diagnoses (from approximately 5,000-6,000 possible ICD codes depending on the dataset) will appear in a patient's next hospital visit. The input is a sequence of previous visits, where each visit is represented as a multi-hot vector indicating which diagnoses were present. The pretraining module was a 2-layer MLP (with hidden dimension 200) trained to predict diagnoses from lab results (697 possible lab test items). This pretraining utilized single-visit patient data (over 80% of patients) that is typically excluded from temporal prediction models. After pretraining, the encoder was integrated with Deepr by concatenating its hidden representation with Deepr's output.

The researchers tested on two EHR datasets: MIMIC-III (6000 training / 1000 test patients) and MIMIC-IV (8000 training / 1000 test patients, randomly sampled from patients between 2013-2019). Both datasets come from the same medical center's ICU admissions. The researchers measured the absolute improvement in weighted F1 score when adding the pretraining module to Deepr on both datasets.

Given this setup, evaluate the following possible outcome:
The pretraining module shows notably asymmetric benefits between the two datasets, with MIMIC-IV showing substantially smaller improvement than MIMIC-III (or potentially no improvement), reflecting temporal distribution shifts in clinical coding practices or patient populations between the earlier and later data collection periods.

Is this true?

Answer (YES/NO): YES